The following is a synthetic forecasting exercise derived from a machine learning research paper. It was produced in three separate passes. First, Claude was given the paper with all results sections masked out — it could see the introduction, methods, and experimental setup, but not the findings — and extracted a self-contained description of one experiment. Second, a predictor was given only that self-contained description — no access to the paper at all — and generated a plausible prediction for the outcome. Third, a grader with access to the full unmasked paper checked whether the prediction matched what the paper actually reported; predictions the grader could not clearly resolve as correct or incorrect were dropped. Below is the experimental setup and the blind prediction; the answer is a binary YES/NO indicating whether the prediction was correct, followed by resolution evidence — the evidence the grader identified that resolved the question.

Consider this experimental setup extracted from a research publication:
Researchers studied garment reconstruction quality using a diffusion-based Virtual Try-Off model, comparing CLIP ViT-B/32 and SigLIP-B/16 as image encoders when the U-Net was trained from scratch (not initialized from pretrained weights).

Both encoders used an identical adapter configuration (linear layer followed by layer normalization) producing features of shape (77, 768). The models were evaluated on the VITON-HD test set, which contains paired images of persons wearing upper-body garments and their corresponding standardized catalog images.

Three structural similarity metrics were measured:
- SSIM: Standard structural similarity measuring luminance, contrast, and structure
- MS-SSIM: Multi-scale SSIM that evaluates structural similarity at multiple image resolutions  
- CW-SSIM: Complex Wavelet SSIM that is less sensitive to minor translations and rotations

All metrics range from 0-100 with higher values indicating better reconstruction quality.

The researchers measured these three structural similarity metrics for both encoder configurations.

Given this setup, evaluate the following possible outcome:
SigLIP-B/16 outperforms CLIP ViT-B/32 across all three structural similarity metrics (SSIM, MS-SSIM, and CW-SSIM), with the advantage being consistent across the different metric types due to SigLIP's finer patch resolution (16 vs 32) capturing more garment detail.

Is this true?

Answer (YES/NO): NO